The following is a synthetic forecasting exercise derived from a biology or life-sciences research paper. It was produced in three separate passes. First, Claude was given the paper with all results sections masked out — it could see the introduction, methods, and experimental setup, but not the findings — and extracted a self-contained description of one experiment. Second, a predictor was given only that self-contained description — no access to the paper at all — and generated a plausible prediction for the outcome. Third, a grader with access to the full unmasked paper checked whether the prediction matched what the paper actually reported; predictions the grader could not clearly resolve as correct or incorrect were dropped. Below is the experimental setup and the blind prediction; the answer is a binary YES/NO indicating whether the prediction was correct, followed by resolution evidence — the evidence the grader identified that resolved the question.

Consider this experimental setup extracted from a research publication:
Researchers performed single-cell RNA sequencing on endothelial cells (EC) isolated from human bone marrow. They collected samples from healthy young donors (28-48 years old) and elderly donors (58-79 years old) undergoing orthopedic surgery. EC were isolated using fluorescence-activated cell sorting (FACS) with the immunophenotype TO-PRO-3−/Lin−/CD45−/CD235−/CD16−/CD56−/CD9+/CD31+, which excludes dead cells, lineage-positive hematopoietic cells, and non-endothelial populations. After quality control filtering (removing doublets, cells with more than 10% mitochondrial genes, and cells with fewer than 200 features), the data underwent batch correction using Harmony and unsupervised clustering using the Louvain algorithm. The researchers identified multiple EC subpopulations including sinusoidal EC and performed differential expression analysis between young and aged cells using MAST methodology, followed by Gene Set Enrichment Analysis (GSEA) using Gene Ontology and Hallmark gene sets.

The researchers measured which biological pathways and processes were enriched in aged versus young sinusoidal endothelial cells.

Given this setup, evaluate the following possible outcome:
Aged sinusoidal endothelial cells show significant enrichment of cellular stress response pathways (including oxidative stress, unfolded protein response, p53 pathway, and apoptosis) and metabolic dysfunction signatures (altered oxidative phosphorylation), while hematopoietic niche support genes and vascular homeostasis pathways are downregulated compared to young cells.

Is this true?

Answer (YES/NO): NO